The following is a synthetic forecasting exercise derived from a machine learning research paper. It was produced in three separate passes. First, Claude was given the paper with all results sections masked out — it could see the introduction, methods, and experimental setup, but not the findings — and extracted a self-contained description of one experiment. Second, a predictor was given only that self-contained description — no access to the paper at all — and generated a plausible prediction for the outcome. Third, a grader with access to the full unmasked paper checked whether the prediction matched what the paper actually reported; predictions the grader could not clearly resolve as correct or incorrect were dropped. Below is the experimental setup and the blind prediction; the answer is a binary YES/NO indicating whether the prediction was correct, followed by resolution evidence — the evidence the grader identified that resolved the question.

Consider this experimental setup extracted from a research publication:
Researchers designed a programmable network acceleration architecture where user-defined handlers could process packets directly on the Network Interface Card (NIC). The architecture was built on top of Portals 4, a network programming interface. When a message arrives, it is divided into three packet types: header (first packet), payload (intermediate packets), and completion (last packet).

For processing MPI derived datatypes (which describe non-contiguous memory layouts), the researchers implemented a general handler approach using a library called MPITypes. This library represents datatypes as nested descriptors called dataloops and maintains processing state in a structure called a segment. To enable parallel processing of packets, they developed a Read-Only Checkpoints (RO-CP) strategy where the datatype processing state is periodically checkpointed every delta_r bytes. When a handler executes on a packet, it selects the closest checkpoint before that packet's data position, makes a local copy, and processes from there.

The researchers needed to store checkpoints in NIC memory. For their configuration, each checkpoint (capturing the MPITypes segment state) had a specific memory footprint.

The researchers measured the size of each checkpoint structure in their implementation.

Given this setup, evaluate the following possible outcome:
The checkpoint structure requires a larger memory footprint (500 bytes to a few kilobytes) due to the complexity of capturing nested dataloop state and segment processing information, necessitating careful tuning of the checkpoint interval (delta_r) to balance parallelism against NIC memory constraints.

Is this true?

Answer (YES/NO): YES